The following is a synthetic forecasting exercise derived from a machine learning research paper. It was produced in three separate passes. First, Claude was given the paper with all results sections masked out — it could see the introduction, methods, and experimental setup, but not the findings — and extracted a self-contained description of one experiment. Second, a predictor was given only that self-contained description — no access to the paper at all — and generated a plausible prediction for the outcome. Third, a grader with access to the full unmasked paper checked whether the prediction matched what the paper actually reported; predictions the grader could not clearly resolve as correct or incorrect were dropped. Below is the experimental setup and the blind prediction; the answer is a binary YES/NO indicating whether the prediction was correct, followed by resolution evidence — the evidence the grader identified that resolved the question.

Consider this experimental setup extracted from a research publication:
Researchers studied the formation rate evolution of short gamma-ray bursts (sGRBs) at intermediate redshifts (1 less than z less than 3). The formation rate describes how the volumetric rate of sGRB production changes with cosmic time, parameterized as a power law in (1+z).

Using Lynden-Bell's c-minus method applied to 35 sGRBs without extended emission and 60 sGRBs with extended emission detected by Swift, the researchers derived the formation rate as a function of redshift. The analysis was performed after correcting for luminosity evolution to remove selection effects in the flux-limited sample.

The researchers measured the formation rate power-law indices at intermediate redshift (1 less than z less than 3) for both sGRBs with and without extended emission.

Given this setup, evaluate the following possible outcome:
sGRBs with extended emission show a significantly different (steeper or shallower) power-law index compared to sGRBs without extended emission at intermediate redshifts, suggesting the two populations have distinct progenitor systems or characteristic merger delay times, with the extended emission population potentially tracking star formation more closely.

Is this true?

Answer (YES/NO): NO